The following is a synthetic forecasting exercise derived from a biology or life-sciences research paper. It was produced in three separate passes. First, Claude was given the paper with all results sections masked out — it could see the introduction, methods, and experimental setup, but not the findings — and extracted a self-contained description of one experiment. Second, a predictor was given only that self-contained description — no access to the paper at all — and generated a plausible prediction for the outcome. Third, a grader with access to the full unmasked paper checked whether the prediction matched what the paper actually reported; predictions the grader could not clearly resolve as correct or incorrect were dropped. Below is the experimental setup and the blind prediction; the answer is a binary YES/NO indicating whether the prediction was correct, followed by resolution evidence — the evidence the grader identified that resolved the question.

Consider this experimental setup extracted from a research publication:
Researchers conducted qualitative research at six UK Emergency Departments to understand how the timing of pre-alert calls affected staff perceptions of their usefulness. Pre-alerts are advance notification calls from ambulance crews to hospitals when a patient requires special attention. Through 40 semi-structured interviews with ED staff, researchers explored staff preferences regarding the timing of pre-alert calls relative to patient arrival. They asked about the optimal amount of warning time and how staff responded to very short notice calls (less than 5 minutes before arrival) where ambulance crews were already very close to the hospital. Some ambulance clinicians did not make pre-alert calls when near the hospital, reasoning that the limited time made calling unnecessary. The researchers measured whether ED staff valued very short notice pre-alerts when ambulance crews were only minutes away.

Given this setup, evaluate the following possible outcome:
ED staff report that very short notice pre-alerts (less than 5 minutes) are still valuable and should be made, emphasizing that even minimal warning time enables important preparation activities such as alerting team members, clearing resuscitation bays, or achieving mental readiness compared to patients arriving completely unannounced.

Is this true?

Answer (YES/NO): YES